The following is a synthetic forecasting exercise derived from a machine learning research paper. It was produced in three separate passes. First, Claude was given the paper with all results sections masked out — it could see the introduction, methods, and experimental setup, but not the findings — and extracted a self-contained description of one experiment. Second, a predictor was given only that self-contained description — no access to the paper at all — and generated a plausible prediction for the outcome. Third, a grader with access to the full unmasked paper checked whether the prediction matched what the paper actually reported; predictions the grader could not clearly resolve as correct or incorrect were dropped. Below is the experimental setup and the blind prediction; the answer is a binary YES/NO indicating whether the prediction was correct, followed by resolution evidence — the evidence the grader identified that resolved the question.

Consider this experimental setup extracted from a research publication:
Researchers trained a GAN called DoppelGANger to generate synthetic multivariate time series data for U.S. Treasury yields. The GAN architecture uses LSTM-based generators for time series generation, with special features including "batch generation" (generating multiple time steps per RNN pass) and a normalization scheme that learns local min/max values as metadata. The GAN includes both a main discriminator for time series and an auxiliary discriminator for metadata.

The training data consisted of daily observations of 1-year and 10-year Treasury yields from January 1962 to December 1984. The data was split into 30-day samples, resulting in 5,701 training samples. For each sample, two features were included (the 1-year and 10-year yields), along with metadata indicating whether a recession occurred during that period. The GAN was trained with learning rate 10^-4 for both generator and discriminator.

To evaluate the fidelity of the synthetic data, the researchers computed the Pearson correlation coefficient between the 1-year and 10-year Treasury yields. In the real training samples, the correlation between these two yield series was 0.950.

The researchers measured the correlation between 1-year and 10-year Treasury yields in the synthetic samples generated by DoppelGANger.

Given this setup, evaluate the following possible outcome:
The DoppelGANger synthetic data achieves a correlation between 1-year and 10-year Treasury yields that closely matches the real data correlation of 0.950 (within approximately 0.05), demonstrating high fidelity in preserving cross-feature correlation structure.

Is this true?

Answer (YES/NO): YES